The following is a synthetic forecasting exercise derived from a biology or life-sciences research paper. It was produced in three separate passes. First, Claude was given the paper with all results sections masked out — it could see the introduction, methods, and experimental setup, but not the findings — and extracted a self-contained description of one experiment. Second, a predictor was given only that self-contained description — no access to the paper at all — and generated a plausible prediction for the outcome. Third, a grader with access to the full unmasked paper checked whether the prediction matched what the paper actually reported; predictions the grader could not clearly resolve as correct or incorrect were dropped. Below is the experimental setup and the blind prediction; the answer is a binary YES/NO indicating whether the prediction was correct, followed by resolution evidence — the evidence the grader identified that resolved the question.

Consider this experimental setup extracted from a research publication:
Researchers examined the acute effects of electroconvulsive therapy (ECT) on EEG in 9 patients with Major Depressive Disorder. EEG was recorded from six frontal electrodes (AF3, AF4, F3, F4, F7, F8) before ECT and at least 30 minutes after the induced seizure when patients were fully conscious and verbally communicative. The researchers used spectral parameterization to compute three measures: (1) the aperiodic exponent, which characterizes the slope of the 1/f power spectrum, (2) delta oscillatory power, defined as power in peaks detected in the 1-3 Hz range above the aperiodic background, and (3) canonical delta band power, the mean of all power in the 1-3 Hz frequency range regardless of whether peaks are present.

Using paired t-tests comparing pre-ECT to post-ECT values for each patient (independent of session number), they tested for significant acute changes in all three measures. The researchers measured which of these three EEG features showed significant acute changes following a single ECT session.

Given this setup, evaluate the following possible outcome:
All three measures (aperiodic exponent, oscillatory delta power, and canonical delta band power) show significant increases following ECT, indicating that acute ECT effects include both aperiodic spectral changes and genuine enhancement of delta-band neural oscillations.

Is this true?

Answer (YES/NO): NO